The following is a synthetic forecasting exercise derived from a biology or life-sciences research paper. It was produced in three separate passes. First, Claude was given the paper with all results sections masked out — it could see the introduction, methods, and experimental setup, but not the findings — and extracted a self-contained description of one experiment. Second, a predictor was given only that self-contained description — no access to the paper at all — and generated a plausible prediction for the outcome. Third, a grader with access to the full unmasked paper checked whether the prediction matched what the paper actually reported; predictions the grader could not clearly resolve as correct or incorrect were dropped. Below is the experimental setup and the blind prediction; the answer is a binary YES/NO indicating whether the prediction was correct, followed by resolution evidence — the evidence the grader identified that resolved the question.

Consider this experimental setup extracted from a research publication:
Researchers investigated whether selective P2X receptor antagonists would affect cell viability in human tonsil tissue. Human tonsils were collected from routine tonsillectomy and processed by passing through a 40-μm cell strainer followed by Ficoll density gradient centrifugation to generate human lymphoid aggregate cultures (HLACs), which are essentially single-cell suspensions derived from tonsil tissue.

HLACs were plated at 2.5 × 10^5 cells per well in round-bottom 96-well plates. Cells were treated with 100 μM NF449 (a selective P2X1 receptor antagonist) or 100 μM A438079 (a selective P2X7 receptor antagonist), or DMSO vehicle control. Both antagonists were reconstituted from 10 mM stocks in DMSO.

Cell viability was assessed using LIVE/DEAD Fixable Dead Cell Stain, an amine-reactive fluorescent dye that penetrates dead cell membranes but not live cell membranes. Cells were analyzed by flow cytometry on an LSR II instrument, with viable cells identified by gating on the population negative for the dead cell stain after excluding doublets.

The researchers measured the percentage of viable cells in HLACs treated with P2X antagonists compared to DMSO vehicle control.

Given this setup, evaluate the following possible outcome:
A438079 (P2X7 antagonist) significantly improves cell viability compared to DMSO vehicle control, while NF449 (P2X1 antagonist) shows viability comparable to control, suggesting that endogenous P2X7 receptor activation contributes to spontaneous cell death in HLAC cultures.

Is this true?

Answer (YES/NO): NO